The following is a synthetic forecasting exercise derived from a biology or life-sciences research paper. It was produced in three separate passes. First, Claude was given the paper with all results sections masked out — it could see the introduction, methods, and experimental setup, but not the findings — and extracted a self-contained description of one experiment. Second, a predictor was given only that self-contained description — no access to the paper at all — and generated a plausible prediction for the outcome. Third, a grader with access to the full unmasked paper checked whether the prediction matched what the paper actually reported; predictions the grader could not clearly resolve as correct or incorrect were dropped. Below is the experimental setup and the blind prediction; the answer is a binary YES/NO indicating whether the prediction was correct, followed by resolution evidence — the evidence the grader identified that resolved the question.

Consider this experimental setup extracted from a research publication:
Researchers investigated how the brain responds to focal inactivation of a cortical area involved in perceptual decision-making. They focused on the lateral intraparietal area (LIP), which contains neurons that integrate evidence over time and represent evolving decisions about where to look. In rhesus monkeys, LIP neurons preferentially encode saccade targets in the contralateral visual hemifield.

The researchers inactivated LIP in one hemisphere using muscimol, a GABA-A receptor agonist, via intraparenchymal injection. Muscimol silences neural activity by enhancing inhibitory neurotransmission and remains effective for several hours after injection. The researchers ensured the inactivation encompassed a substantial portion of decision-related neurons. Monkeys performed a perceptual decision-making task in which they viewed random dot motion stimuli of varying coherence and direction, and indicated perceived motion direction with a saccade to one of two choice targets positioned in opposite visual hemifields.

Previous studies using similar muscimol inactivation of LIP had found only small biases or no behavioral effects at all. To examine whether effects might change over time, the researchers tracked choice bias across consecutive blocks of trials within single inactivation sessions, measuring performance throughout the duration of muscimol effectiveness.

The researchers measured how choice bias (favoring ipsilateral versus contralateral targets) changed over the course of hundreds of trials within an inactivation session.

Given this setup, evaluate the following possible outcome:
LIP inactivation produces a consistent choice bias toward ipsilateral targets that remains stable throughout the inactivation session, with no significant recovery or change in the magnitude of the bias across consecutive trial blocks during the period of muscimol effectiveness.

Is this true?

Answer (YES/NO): NO